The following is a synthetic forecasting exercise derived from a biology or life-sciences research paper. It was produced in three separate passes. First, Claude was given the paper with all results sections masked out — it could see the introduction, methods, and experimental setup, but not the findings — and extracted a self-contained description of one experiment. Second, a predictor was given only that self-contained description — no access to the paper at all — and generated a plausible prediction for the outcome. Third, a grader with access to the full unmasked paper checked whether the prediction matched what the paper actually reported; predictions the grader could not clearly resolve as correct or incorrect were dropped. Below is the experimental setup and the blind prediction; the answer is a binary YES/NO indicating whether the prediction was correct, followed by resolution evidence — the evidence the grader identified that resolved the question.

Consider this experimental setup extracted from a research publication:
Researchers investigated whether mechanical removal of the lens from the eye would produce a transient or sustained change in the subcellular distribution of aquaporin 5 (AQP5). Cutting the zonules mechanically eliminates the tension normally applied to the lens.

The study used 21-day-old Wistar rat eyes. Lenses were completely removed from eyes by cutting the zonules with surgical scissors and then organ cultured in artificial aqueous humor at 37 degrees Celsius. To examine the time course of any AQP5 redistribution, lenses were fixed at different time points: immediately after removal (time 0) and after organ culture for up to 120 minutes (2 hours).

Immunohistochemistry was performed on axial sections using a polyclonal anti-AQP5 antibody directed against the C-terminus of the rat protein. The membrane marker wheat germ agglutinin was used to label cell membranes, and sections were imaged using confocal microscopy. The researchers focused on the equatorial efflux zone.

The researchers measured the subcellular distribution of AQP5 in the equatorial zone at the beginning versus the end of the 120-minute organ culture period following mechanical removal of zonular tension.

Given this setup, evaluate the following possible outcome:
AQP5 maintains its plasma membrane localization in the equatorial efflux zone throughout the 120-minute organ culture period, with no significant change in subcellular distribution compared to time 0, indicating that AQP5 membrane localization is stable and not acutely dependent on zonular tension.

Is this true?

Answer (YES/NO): NO